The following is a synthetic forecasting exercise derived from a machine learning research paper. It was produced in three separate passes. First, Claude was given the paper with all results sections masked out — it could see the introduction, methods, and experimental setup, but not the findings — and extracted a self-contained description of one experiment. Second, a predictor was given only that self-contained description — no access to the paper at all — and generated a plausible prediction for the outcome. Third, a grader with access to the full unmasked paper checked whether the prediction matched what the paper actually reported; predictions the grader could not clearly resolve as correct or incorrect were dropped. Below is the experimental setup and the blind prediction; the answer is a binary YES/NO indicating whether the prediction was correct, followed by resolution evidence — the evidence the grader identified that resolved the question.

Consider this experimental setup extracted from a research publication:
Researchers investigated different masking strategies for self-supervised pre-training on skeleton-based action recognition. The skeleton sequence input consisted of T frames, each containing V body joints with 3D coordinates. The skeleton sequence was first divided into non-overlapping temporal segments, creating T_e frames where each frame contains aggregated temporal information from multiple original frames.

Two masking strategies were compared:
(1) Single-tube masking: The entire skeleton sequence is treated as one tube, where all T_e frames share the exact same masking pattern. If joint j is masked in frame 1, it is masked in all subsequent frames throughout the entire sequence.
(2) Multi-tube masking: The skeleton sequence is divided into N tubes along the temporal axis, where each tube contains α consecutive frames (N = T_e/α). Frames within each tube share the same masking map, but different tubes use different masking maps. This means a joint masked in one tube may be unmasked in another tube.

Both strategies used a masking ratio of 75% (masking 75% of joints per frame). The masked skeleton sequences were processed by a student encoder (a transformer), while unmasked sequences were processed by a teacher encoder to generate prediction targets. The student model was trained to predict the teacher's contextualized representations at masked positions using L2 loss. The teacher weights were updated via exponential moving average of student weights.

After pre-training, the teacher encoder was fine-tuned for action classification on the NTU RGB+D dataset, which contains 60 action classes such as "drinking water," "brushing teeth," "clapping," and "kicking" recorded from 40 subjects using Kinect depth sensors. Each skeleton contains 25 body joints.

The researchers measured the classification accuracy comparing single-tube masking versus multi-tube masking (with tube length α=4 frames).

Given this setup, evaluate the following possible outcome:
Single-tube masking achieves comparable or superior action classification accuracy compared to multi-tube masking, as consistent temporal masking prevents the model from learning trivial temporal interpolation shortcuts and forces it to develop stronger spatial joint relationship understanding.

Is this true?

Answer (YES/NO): NO